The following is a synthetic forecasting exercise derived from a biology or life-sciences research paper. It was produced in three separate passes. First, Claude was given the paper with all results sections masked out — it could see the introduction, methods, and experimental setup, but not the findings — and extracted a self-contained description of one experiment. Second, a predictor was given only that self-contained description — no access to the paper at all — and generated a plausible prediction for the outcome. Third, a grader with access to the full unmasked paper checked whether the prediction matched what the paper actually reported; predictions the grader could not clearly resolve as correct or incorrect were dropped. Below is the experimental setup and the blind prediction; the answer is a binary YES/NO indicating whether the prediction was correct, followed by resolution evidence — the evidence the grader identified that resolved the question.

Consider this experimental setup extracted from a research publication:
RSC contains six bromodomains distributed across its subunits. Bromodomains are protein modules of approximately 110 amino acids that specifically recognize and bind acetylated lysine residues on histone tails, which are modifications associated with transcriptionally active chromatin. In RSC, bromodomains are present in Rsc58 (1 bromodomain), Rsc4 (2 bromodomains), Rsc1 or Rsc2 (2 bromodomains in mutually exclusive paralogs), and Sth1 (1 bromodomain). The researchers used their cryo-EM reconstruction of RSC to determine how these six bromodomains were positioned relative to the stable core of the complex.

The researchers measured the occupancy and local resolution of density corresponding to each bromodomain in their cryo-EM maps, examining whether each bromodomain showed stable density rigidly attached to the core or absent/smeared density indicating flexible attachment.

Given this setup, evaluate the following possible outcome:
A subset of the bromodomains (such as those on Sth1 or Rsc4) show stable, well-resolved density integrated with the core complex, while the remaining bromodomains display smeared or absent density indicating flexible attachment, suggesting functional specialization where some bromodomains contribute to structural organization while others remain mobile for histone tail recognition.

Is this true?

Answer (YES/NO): NO